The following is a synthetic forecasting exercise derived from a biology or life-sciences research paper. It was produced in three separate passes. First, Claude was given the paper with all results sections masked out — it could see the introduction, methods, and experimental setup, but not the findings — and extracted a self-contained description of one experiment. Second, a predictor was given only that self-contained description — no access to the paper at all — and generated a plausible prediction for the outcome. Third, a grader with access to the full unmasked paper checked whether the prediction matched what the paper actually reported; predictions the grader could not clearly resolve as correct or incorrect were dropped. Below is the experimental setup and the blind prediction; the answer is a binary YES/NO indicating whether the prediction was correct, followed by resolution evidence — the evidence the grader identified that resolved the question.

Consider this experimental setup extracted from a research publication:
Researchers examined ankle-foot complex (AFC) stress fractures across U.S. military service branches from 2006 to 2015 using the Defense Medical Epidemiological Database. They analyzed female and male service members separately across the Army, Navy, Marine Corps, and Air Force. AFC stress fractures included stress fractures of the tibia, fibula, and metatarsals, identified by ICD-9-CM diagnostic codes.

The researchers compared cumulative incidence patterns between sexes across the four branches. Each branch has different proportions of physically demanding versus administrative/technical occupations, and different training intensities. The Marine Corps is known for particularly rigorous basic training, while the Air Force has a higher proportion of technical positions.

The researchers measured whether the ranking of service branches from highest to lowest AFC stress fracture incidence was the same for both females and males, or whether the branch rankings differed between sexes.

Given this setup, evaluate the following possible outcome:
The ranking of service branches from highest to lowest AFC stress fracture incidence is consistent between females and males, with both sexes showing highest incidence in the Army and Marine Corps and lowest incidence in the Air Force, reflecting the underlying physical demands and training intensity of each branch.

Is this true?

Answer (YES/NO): YES